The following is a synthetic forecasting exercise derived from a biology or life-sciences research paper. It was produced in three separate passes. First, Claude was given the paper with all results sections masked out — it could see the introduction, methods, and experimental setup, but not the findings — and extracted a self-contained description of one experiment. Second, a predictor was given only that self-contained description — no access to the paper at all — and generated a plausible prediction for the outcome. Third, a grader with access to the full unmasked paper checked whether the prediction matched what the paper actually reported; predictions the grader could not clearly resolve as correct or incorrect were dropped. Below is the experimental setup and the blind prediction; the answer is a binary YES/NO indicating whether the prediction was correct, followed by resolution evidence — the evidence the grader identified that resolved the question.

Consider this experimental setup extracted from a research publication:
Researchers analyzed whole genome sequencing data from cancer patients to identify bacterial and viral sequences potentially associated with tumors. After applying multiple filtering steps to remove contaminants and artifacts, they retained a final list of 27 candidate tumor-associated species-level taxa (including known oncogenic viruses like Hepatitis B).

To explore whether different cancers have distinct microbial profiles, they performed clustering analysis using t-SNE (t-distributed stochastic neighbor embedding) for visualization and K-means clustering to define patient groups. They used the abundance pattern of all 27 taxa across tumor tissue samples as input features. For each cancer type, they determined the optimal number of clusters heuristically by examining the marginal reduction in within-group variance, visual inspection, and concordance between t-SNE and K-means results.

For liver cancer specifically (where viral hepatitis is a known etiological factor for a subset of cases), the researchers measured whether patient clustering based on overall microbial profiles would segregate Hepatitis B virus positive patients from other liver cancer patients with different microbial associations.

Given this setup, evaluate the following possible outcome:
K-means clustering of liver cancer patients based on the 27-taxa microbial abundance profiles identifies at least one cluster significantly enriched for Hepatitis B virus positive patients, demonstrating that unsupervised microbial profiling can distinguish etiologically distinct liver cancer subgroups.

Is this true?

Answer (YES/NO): YES